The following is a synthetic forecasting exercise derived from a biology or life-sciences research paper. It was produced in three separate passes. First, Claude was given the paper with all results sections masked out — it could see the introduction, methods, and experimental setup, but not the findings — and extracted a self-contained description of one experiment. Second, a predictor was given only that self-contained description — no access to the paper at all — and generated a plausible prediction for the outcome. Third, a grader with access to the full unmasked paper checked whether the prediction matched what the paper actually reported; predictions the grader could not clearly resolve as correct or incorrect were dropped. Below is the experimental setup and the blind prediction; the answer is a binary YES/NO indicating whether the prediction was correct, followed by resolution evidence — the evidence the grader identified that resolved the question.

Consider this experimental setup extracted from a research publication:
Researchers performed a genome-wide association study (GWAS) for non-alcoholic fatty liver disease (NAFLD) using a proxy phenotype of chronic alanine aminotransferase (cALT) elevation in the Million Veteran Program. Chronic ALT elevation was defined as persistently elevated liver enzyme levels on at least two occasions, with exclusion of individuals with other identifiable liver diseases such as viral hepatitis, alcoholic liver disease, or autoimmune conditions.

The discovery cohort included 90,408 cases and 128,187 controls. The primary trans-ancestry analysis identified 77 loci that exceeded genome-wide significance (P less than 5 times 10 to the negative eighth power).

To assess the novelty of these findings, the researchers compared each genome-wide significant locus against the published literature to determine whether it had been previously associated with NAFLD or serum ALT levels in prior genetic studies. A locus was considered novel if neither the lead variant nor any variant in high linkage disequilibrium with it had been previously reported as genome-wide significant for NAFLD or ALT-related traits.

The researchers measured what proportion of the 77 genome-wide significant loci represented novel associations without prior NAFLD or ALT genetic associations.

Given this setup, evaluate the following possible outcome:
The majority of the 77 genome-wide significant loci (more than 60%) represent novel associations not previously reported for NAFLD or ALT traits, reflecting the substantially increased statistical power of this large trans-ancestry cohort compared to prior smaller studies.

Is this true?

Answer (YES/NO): NO